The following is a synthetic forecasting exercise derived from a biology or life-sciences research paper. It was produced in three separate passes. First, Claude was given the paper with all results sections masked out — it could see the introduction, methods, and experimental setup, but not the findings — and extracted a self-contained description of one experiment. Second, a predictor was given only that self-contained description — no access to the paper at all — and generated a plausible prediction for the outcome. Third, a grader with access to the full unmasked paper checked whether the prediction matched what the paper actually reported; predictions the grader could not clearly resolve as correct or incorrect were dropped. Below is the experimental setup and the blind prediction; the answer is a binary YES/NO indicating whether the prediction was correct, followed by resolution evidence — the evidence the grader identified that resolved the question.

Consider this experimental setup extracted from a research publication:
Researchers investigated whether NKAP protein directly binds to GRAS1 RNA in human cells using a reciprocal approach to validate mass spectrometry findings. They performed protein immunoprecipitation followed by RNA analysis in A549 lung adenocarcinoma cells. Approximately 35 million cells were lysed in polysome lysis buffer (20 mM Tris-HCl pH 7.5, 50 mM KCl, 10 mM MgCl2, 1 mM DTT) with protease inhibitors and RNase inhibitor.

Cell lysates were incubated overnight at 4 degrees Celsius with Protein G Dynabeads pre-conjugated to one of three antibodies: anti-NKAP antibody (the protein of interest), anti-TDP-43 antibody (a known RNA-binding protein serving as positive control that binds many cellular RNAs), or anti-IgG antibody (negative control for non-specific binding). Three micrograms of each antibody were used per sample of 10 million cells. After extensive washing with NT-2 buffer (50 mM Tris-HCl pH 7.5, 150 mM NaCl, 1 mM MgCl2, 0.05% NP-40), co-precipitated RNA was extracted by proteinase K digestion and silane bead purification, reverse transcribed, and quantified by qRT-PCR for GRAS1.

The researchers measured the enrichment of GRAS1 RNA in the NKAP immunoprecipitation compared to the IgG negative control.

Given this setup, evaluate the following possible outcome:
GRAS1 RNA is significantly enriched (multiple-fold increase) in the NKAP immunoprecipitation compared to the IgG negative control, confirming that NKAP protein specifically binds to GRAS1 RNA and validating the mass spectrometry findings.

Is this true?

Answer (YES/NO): YES